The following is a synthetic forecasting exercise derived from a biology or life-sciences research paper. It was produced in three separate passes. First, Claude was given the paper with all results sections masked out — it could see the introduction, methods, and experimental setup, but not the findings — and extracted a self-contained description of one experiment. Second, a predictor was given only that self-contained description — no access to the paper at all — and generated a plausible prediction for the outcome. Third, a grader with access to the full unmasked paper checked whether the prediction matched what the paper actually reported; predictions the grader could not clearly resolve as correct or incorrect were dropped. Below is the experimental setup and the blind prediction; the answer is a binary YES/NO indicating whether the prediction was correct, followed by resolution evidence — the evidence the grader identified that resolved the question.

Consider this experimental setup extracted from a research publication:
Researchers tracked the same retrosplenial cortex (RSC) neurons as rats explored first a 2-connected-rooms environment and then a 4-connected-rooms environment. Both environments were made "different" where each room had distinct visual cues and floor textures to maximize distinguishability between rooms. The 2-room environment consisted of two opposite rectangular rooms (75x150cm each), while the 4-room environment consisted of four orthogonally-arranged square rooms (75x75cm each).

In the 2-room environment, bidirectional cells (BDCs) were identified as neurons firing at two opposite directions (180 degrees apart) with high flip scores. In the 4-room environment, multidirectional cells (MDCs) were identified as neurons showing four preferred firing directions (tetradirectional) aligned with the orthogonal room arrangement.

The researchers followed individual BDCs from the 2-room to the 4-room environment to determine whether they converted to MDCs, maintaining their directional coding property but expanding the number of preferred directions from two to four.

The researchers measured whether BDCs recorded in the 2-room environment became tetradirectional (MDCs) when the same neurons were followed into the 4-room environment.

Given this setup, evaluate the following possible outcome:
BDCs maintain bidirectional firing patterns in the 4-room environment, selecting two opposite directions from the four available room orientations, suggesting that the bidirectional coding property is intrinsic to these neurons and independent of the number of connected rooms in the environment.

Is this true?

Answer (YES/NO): NO